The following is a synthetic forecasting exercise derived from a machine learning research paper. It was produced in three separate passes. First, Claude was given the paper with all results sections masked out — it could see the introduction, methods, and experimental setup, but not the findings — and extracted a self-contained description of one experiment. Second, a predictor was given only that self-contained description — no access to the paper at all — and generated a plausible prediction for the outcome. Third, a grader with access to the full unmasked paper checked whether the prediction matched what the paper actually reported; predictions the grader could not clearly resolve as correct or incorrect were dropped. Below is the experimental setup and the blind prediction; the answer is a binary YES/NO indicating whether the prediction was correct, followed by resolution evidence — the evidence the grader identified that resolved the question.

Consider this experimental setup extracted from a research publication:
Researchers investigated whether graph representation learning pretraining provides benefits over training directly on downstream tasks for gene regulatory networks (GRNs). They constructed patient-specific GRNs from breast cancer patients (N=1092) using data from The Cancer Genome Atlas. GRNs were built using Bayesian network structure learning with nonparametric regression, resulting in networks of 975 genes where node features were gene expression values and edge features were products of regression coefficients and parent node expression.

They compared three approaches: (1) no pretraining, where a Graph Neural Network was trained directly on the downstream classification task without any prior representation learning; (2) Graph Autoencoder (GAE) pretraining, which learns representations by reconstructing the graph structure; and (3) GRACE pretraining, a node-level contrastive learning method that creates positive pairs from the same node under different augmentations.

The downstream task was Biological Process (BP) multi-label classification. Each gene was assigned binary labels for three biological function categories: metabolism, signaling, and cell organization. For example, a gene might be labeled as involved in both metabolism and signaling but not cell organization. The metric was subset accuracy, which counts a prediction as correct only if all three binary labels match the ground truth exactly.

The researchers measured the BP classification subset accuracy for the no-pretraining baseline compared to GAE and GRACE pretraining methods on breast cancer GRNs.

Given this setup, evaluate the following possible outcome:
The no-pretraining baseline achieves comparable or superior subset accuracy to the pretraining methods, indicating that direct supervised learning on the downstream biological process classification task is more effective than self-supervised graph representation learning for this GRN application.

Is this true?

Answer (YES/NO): YES